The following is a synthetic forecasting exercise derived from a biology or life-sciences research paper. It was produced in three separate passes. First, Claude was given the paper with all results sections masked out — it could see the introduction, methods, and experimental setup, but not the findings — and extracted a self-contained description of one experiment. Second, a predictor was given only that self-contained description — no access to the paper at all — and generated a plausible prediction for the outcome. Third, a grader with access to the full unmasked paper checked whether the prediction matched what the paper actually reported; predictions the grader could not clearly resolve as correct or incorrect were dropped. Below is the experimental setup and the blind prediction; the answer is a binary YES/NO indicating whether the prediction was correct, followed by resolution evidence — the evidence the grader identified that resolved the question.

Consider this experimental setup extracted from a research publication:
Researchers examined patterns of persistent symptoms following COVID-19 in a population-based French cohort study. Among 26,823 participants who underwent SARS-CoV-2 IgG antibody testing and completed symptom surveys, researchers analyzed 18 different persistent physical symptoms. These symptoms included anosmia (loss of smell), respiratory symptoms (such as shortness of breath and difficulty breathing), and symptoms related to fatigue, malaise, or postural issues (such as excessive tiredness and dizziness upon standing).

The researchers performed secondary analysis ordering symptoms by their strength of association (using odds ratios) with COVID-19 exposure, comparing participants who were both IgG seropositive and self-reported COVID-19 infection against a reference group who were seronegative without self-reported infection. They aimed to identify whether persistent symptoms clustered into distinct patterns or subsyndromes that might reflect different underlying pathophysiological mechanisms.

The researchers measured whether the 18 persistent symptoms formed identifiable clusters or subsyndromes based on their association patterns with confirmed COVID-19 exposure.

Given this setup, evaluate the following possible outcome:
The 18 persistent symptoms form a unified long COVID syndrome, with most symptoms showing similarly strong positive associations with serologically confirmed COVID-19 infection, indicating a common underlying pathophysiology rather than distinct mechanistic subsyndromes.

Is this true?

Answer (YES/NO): NO